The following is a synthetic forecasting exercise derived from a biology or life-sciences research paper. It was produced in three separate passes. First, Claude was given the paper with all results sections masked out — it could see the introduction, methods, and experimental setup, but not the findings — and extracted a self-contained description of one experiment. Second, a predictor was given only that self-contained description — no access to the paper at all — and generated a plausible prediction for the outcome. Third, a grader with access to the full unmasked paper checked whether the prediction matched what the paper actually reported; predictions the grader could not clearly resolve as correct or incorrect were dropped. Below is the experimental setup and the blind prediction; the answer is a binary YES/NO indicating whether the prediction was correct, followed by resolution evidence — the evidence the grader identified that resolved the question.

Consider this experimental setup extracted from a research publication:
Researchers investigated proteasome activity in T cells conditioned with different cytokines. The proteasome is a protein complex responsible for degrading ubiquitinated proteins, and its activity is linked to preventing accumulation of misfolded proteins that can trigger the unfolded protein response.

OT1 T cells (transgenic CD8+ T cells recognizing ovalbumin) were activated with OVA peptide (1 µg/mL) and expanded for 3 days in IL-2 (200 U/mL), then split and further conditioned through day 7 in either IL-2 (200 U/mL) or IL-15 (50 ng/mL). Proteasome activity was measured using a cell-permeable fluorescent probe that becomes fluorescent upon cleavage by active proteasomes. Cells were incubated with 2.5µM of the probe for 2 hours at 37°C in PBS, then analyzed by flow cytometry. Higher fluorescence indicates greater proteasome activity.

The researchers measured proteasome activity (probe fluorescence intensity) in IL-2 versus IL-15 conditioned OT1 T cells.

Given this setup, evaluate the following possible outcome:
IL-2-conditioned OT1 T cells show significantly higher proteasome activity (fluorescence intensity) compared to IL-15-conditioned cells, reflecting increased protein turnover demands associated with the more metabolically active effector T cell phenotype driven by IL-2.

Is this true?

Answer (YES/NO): NO